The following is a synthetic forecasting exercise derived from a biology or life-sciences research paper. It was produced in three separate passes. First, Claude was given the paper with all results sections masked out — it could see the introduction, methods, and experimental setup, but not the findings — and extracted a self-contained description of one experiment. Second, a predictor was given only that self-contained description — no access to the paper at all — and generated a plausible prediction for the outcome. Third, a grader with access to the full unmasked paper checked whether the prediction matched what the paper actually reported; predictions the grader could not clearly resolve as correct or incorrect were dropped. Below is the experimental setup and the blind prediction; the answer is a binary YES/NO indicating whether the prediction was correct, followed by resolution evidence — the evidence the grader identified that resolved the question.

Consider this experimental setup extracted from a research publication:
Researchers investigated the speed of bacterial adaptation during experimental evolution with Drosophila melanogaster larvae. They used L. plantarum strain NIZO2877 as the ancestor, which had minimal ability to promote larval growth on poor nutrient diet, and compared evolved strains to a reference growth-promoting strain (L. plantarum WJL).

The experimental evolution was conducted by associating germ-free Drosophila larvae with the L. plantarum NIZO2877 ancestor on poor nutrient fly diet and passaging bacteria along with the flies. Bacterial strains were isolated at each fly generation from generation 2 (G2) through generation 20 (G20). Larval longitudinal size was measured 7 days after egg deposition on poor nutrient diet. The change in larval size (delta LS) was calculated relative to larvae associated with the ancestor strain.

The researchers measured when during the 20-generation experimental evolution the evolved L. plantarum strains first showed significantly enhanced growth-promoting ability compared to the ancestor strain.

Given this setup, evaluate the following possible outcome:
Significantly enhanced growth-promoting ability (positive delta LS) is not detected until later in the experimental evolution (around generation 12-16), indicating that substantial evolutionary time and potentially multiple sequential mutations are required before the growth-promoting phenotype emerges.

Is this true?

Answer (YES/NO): NO